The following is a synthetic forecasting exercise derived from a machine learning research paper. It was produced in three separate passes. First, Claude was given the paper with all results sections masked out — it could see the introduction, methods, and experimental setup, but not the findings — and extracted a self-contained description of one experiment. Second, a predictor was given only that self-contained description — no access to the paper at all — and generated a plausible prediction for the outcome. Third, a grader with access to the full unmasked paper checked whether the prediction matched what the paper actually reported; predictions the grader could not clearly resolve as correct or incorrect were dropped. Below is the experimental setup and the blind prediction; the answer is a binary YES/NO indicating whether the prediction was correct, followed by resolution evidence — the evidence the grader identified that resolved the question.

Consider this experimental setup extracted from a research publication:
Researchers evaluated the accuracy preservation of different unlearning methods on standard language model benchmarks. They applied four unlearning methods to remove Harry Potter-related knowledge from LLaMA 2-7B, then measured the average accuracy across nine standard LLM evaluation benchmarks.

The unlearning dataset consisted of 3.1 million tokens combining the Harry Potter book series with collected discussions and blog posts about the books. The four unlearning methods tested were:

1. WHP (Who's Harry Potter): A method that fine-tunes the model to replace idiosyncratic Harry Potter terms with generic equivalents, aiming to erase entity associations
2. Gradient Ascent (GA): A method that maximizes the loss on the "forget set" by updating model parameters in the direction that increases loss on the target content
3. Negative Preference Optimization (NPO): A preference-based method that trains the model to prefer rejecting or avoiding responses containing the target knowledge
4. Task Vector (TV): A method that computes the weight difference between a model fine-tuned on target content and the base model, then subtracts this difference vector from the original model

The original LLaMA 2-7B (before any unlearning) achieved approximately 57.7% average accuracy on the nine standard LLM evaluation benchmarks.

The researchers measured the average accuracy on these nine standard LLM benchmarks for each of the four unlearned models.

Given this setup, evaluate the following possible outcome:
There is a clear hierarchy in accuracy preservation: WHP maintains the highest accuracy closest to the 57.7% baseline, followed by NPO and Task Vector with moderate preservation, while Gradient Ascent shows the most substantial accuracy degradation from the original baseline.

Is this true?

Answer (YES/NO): NO